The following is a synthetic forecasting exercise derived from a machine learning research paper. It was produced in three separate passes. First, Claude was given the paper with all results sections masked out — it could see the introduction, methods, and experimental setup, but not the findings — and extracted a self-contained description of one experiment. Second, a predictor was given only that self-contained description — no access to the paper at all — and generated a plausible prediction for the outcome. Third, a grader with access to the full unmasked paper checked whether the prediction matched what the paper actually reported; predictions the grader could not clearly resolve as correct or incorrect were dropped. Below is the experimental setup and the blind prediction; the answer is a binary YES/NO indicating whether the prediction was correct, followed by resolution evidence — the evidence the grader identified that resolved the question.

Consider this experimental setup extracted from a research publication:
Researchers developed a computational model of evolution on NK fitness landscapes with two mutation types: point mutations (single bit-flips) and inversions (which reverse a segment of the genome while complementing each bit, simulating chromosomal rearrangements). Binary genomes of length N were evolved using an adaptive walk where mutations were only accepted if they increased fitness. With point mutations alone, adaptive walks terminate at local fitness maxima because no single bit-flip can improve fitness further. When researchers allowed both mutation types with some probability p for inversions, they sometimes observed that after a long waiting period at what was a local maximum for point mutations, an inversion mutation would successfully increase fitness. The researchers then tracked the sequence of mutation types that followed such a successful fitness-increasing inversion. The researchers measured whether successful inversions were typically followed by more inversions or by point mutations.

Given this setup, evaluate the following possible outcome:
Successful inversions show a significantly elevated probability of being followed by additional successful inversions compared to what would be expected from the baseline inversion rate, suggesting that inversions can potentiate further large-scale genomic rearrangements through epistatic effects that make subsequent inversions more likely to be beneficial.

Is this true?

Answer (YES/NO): NO